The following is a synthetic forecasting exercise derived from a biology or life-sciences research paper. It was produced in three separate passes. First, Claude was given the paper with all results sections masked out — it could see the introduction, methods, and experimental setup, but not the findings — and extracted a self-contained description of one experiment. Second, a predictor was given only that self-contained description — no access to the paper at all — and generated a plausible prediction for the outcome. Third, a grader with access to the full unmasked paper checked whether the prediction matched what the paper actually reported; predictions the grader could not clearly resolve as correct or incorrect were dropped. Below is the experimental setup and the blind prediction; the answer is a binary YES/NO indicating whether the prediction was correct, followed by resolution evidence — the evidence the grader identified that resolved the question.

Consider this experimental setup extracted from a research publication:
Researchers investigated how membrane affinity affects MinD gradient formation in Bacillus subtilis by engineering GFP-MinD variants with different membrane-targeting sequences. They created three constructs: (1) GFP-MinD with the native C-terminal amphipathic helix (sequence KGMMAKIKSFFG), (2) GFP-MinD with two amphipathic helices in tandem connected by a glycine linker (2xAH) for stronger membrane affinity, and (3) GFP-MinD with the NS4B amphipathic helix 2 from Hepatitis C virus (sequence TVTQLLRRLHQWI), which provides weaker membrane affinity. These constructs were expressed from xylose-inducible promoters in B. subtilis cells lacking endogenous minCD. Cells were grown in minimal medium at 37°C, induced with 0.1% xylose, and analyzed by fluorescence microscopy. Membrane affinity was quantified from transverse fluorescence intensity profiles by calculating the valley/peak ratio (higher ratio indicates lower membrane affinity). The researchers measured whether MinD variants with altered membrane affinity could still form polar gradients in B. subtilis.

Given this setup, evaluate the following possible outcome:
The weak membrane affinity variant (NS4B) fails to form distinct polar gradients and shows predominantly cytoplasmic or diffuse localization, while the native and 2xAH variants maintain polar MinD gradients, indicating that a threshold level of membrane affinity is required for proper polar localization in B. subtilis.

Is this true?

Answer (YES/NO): NO